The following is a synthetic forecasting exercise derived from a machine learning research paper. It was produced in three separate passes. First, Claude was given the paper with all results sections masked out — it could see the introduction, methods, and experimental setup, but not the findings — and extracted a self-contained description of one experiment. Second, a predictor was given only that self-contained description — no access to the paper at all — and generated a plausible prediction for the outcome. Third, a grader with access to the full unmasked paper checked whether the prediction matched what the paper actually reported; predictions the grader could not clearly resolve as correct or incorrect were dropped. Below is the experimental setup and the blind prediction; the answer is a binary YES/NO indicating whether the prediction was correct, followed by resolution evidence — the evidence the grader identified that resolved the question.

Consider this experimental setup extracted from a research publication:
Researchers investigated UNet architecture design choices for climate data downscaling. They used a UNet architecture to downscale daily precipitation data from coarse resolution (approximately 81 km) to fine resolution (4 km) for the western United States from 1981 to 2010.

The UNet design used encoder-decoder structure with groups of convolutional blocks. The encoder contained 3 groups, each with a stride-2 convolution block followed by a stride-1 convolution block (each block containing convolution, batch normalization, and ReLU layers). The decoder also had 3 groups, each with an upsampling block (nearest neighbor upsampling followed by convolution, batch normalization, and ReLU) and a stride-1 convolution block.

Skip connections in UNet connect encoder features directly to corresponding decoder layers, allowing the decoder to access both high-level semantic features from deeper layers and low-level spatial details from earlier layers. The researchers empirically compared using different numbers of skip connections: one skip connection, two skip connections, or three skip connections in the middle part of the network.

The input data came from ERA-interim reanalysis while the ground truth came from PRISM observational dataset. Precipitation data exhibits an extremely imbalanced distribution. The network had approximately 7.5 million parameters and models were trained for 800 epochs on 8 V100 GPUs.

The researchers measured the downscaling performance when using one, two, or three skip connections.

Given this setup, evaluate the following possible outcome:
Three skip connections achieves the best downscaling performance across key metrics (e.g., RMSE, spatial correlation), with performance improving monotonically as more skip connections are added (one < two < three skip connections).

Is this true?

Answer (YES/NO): NO